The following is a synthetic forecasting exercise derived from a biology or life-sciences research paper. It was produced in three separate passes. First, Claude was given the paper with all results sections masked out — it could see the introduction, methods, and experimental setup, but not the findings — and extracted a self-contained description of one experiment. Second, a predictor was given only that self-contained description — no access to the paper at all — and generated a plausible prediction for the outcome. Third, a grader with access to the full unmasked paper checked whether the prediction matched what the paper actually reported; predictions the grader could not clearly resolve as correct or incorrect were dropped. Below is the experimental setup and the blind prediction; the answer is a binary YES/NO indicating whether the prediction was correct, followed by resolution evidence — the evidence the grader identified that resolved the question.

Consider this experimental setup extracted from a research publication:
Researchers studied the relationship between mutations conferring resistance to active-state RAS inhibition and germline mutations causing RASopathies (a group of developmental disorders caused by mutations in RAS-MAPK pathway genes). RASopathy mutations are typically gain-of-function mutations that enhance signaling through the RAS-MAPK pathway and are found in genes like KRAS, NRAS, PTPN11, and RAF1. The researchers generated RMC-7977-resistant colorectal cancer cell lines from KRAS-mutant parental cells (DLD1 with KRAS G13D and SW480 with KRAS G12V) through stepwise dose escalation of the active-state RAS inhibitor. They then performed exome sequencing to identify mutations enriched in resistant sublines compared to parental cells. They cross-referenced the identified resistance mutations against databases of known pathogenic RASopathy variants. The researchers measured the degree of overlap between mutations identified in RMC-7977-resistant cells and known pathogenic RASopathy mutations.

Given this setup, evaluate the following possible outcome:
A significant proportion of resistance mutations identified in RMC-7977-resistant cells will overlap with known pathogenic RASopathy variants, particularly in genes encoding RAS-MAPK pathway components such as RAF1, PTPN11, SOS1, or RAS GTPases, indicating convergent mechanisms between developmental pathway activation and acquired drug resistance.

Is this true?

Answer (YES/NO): YES